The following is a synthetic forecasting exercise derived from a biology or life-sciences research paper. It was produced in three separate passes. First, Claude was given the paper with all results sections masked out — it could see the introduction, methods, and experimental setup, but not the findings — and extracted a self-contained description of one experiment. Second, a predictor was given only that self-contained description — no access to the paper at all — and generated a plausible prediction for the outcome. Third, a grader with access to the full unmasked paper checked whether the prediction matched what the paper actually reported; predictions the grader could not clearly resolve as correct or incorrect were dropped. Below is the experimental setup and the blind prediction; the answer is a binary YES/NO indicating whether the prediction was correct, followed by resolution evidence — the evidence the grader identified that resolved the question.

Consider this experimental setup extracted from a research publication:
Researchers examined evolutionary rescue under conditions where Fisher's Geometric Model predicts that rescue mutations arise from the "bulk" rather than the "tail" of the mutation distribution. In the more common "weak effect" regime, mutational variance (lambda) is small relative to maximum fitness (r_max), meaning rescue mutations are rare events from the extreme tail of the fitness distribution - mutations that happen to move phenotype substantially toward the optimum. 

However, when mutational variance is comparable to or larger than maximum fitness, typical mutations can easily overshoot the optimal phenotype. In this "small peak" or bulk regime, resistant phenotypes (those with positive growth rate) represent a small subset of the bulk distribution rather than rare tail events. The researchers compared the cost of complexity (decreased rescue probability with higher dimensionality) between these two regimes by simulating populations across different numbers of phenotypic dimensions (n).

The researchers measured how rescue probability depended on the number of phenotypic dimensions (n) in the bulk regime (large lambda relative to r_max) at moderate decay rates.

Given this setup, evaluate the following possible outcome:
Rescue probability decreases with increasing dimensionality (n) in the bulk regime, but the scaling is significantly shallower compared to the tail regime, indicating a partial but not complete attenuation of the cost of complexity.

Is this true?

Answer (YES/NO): NO